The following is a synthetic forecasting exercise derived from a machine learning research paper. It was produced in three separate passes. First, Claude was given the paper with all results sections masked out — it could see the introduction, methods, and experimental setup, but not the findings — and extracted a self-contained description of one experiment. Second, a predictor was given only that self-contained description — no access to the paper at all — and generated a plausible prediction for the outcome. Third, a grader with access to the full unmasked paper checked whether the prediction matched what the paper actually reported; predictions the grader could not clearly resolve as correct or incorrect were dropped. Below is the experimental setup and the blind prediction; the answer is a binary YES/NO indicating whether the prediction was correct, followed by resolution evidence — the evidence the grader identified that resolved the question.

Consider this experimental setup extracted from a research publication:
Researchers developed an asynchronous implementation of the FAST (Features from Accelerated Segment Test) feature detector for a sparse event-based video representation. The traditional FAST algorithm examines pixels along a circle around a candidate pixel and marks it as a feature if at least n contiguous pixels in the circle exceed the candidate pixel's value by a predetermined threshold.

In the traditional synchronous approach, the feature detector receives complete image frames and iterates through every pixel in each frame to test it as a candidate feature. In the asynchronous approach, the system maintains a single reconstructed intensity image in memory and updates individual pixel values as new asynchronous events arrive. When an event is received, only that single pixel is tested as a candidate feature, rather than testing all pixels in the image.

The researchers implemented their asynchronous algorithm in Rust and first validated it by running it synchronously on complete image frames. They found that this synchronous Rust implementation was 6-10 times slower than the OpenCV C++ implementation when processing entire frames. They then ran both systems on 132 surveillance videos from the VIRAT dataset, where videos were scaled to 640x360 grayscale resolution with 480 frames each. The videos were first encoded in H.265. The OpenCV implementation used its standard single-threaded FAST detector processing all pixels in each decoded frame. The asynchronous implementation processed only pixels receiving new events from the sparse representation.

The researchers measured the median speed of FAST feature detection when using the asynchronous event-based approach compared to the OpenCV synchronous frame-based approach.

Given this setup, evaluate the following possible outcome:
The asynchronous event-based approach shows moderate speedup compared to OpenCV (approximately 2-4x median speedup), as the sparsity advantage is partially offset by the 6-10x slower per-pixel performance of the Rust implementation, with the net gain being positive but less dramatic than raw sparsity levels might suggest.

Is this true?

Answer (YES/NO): NO